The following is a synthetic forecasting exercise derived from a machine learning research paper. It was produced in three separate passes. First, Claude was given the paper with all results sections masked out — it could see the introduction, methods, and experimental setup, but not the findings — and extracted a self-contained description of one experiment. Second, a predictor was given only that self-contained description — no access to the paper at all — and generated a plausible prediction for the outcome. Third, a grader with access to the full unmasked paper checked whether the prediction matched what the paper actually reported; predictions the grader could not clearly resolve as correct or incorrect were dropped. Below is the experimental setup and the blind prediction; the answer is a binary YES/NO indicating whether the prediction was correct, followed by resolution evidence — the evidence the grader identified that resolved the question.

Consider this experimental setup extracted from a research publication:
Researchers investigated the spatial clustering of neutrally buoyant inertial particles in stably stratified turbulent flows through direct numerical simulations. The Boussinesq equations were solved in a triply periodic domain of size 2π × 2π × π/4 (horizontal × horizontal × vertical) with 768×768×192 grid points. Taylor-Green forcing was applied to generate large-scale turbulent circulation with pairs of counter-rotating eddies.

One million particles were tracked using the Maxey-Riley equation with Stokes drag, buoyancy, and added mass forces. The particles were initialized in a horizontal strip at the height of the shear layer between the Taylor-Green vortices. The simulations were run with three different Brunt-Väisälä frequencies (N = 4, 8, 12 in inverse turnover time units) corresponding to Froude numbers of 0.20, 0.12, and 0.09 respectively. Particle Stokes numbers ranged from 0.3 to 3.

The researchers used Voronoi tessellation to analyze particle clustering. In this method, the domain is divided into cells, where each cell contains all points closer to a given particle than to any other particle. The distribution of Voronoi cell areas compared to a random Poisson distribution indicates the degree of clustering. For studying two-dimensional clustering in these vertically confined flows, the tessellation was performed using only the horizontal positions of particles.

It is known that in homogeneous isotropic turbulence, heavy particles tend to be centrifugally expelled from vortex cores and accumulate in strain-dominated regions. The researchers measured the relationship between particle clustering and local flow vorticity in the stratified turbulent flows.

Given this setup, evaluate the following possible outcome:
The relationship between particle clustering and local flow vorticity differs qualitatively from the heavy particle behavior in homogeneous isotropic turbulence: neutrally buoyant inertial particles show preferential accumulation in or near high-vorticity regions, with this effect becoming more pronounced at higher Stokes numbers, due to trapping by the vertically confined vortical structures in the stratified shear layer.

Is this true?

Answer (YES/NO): NO